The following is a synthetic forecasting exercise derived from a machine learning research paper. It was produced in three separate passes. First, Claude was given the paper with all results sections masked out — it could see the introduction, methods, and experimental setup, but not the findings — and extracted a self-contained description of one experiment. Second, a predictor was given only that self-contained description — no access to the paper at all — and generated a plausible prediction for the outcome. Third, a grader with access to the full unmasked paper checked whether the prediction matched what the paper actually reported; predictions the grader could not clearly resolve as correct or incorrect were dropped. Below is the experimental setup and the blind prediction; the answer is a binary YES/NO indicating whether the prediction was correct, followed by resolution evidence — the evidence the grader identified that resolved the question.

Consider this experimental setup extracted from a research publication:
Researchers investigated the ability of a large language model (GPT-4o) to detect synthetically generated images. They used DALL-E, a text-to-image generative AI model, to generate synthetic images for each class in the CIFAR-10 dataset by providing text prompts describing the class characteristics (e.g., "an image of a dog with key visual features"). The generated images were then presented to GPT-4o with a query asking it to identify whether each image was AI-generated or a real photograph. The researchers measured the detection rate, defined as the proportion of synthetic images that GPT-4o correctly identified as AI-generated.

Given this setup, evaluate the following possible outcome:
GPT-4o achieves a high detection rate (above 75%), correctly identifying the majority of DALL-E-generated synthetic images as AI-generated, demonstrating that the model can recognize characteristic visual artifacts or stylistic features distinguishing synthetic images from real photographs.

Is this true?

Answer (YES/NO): NO